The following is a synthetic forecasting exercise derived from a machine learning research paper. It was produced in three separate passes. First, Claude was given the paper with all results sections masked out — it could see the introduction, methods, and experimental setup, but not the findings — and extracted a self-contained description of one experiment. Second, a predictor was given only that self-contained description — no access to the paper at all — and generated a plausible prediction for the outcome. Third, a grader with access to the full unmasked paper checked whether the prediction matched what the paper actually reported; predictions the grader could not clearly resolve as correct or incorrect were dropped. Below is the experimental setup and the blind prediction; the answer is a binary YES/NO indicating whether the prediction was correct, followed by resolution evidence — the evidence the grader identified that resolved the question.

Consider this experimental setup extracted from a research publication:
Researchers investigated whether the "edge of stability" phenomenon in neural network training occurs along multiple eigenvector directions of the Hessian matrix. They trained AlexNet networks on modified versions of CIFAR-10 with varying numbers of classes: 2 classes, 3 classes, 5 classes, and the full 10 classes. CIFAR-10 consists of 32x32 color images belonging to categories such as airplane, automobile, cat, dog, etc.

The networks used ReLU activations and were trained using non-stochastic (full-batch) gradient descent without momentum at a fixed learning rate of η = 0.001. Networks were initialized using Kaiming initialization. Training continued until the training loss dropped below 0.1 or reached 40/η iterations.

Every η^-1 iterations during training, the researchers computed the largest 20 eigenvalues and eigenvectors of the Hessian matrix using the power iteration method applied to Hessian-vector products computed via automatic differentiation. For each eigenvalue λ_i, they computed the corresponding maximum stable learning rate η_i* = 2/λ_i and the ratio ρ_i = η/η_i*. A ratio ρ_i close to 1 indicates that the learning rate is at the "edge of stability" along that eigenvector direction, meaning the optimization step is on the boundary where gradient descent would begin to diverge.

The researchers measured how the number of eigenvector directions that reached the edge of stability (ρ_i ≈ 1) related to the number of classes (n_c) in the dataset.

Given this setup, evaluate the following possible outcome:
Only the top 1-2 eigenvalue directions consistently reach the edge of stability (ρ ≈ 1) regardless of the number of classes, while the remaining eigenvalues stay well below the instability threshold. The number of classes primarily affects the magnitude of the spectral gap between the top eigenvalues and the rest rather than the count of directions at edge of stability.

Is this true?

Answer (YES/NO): NO